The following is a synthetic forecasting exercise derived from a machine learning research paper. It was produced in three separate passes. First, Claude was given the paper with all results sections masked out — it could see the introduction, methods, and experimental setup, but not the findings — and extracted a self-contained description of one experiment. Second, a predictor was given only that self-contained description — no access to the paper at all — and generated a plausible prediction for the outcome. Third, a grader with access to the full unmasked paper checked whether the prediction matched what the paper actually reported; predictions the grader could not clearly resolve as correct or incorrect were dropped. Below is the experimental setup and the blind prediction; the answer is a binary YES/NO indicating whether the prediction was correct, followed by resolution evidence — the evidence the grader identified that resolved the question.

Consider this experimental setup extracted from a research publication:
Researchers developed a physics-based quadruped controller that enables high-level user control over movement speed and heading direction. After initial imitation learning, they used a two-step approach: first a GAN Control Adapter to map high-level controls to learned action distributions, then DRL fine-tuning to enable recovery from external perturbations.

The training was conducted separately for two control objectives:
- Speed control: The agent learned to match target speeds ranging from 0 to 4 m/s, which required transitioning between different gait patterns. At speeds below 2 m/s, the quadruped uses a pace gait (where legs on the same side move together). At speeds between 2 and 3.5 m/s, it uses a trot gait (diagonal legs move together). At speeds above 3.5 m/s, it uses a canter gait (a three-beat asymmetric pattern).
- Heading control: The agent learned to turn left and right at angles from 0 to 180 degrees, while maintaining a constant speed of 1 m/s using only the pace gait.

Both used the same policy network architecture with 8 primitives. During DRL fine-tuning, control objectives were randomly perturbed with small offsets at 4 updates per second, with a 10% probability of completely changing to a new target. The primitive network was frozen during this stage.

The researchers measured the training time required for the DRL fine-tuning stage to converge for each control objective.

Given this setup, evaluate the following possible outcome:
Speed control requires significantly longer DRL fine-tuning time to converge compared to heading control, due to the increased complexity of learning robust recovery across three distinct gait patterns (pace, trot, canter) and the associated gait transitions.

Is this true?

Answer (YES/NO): NO